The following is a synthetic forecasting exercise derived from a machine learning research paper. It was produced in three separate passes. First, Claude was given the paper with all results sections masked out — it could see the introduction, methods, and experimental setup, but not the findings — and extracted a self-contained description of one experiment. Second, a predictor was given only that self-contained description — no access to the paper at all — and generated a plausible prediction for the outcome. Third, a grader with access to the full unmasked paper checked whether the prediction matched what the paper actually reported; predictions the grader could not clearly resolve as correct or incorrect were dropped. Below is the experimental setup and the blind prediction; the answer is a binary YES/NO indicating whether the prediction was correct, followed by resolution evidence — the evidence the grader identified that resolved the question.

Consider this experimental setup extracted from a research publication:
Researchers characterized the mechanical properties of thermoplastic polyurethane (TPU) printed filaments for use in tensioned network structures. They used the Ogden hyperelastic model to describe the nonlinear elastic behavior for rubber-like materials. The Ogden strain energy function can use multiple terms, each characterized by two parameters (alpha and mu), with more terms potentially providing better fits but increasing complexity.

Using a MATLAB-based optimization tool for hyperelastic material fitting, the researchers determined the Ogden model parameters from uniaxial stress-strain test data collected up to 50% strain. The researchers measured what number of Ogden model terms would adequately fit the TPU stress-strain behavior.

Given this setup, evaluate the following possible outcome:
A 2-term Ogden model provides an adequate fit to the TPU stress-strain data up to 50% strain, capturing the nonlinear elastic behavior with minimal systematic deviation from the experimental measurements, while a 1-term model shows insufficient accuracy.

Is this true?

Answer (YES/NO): NO